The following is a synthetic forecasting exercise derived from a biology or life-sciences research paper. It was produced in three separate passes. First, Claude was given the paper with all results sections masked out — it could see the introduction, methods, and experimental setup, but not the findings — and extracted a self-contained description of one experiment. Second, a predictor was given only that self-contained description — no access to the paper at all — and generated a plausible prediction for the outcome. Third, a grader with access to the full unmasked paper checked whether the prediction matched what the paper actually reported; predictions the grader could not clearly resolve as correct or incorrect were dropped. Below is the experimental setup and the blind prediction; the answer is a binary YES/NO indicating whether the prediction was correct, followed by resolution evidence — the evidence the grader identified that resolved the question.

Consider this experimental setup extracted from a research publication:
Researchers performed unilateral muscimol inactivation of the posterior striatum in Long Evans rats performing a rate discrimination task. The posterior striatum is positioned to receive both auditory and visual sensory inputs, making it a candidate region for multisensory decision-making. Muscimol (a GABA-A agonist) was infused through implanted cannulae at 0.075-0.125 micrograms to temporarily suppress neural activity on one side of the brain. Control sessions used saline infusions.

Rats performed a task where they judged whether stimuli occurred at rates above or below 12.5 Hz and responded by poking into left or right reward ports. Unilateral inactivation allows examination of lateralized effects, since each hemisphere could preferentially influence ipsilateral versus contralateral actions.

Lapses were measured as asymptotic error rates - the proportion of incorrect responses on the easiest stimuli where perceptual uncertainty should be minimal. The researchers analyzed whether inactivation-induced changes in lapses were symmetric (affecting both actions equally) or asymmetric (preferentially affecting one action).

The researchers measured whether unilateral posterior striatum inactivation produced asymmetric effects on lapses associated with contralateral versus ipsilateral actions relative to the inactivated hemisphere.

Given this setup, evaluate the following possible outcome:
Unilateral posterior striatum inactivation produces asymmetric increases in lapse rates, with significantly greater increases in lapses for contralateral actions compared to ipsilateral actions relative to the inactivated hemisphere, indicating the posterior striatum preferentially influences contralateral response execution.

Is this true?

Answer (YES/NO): NO